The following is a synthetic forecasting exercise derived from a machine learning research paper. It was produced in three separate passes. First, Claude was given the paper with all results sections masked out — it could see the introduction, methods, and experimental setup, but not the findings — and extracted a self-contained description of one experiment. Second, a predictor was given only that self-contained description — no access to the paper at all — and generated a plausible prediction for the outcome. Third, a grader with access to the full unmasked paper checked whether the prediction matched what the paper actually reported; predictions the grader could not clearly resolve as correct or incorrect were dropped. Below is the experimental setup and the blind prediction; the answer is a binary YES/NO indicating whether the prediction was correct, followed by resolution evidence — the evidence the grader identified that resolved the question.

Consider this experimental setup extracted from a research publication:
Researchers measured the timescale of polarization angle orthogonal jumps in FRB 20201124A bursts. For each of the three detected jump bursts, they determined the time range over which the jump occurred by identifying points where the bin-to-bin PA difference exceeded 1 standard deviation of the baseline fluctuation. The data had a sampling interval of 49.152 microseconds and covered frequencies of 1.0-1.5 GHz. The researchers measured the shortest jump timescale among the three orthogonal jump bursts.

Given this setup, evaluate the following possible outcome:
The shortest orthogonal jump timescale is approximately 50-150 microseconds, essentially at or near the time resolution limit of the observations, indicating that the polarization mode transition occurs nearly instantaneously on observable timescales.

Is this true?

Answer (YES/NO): NO